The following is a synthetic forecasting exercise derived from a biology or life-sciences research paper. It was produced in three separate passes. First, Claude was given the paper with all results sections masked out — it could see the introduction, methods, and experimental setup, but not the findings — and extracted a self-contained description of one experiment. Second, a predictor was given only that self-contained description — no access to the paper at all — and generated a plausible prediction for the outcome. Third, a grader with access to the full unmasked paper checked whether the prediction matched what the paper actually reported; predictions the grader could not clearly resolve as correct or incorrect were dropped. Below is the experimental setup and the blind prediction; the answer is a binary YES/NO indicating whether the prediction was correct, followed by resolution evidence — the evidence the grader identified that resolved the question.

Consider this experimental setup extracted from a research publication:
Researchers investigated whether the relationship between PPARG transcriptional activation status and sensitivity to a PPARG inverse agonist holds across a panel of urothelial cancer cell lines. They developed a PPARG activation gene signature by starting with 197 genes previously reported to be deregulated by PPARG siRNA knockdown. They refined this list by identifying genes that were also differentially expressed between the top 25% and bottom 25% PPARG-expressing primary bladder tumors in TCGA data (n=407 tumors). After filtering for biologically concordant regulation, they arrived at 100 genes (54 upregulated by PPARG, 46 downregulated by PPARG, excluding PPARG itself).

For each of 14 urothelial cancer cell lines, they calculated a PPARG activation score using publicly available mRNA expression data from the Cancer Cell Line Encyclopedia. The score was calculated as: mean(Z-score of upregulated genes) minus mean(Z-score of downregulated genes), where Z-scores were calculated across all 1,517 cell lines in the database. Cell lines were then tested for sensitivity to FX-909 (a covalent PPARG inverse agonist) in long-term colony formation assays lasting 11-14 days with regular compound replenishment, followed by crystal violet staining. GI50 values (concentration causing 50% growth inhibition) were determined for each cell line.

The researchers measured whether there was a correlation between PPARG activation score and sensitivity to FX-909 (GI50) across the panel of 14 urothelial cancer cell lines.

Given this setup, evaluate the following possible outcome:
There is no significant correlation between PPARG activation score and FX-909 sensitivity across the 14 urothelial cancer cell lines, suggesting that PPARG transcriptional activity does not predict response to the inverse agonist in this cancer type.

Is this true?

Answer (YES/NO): NO